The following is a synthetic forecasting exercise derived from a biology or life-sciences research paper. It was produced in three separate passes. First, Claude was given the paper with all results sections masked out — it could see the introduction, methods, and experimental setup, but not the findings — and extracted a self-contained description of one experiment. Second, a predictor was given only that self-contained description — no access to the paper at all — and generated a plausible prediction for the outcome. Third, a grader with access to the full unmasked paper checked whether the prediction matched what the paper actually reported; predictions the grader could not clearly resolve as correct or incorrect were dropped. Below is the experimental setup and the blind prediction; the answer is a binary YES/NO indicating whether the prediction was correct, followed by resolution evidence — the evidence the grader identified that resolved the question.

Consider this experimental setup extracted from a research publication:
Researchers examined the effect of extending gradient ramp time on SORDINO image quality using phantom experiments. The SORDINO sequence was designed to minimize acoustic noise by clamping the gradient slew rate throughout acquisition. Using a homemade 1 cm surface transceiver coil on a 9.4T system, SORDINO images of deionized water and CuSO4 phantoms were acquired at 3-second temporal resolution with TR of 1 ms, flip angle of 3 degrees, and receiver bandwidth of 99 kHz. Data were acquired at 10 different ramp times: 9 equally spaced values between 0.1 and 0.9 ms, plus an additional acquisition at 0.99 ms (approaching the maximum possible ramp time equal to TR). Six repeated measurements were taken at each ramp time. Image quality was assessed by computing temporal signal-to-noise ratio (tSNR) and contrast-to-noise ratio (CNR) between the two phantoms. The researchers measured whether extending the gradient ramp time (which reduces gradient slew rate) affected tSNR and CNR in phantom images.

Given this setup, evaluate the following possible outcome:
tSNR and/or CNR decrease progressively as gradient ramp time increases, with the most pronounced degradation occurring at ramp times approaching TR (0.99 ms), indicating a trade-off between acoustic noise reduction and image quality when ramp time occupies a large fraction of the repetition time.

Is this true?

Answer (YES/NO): NO